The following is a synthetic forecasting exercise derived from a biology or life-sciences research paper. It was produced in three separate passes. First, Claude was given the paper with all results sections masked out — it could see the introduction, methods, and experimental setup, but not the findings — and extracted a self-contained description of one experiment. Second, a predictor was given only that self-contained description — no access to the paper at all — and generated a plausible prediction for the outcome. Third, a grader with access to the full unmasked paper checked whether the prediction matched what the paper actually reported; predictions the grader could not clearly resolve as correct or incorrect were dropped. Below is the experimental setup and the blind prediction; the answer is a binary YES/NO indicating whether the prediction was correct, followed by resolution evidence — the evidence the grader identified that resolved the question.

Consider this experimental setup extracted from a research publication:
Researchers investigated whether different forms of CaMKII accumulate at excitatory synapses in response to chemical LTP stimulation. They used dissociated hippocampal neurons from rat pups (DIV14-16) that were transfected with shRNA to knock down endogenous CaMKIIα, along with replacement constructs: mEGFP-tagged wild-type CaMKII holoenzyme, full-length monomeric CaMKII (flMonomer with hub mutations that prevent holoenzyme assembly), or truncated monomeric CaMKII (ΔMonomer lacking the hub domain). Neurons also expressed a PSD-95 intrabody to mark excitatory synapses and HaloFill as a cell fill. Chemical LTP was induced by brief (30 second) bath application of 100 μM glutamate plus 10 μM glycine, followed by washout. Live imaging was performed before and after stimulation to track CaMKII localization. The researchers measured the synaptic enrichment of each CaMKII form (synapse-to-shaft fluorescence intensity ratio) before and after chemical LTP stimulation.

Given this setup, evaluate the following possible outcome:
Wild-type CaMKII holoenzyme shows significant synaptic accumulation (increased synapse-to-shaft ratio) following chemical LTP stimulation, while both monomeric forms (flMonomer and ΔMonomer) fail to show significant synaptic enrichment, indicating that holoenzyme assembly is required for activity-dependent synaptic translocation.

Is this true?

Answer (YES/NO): NO